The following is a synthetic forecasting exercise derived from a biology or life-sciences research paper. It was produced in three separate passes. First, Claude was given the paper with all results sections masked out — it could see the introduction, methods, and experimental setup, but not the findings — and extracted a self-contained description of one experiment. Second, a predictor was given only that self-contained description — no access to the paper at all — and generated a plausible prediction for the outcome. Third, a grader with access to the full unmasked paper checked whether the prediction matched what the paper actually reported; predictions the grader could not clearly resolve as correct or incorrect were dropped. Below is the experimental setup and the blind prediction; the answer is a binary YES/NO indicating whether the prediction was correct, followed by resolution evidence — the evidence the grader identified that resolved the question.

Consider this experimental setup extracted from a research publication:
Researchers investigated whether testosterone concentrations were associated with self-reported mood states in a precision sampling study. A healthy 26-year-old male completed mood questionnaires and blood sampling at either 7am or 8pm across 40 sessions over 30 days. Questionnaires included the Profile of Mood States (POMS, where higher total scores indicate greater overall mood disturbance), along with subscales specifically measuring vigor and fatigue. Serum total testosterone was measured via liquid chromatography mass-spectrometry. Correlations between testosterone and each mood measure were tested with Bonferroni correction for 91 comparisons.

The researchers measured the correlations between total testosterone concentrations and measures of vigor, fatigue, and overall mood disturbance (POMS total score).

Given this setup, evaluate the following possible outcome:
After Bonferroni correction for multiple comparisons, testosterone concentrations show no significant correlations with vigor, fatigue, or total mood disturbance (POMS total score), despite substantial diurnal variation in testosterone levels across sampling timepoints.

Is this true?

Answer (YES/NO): NO